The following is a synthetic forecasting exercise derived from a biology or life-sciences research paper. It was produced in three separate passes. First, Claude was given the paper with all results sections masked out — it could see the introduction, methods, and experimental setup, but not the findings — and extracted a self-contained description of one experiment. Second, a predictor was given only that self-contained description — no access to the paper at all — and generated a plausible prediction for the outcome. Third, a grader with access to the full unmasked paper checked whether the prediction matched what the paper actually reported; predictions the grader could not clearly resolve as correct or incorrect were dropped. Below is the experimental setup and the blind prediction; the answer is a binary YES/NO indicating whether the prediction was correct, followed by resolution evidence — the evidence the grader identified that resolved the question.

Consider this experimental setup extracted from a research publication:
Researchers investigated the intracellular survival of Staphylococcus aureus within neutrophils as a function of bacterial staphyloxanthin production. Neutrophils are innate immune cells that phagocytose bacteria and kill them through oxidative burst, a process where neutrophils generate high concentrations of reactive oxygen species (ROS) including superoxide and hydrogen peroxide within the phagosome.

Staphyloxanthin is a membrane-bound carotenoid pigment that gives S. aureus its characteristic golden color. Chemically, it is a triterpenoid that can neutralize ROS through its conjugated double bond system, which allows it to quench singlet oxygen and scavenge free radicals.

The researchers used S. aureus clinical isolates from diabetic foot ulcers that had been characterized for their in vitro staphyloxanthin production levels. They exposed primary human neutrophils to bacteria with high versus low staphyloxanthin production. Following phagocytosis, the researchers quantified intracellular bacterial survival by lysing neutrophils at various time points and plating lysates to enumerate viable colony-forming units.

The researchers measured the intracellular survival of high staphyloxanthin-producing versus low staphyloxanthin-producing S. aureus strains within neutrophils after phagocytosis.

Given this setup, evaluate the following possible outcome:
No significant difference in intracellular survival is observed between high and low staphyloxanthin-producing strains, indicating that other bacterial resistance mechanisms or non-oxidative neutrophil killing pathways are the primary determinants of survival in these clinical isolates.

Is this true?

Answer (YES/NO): NO